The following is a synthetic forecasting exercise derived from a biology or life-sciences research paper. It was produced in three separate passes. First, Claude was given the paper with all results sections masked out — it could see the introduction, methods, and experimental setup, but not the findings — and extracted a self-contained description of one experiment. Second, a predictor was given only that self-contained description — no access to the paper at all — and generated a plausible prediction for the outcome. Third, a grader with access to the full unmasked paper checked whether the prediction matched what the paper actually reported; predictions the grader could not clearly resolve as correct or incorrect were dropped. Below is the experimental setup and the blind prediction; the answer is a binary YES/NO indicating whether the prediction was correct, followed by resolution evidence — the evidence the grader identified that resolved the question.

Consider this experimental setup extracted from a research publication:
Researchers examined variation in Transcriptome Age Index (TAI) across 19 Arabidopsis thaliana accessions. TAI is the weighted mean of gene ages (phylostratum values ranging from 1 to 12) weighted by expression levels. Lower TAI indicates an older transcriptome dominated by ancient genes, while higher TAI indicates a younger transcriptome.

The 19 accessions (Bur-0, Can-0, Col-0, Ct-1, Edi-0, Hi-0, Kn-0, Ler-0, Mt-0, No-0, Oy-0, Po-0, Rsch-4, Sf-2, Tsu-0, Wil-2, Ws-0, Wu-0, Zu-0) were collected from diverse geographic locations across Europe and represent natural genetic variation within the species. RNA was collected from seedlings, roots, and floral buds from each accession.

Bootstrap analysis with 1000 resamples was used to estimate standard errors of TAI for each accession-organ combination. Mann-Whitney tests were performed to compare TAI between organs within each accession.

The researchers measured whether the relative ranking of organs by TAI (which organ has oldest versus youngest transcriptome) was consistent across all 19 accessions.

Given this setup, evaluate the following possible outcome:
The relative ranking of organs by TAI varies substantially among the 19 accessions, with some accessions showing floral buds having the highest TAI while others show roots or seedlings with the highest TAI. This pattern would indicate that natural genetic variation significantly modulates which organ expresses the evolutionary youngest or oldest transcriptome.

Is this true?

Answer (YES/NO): NO